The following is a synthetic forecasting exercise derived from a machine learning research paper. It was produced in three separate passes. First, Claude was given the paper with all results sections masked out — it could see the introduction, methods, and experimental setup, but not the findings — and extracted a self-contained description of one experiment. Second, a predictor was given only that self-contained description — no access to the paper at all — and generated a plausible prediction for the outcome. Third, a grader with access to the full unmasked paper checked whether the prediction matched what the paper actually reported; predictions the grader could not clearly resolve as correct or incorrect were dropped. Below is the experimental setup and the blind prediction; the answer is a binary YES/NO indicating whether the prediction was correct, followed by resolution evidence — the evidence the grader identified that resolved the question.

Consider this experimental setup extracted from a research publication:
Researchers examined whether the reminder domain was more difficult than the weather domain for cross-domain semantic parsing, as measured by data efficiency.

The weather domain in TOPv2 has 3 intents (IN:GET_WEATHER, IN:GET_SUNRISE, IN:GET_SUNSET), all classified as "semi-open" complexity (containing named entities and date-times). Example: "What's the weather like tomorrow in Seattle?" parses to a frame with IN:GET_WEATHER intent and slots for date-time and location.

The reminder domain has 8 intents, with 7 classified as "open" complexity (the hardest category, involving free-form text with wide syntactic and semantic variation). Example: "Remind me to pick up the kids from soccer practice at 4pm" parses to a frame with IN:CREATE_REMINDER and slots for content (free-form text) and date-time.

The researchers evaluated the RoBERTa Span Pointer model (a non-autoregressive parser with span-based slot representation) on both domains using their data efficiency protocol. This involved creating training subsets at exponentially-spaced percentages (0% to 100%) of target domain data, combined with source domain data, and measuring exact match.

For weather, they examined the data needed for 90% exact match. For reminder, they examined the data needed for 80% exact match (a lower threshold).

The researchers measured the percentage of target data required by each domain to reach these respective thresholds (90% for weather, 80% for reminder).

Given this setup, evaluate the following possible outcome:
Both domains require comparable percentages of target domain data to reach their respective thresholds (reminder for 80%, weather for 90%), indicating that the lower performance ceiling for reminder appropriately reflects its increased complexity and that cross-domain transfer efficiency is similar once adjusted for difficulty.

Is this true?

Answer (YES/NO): NO